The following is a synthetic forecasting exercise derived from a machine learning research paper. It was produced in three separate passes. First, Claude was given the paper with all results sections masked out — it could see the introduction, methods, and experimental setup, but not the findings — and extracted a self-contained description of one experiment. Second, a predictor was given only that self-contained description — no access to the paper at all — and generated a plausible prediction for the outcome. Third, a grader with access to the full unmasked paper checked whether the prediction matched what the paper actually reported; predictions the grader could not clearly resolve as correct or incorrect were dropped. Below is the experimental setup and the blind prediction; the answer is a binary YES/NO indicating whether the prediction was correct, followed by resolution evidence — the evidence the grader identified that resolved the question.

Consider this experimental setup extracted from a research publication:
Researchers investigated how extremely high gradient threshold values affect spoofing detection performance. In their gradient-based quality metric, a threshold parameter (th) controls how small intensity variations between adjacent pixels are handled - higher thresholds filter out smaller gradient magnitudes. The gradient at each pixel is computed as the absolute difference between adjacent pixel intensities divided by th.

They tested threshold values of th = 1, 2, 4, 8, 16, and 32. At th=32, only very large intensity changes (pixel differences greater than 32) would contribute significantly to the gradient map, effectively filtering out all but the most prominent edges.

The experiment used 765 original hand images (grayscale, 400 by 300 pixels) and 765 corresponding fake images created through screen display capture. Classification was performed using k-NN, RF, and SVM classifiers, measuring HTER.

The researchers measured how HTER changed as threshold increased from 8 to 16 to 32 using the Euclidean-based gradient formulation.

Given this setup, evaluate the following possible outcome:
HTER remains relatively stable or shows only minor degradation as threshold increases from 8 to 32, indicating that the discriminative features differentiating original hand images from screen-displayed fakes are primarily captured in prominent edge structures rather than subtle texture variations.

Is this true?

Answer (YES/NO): NO